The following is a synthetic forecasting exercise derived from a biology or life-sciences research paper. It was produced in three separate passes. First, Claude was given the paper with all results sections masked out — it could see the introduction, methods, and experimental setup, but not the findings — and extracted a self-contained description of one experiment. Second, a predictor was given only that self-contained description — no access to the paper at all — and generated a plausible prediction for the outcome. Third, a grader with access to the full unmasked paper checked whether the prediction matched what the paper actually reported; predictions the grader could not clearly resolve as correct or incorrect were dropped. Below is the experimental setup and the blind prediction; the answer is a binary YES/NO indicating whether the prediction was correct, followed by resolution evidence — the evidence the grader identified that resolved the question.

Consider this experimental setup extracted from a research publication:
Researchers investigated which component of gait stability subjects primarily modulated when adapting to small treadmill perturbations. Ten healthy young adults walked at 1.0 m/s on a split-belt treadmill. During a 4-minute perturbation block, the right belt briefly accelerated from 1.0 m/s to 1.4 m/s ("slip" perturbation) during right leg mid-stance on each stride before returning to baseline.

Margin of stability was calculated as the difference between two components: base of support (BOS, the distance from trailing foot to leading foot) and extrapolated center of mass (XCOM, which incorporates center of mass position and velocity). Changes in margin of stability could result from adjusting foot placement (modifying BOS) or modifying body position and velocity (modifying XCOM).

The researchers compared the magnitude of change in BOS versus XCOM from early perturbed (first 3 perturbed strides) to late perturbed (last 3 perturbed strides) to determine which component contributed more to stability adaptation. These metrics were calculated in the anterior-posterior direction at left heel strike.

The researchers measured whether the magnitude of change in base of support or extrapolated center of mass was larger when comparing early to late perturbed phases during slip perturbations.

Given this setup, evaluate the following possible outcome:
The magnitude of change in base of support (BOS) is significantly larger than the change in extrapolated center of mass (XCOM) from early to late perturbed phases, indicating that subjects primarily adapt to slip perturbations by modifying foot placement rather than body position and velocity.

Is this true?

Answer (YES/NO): NO